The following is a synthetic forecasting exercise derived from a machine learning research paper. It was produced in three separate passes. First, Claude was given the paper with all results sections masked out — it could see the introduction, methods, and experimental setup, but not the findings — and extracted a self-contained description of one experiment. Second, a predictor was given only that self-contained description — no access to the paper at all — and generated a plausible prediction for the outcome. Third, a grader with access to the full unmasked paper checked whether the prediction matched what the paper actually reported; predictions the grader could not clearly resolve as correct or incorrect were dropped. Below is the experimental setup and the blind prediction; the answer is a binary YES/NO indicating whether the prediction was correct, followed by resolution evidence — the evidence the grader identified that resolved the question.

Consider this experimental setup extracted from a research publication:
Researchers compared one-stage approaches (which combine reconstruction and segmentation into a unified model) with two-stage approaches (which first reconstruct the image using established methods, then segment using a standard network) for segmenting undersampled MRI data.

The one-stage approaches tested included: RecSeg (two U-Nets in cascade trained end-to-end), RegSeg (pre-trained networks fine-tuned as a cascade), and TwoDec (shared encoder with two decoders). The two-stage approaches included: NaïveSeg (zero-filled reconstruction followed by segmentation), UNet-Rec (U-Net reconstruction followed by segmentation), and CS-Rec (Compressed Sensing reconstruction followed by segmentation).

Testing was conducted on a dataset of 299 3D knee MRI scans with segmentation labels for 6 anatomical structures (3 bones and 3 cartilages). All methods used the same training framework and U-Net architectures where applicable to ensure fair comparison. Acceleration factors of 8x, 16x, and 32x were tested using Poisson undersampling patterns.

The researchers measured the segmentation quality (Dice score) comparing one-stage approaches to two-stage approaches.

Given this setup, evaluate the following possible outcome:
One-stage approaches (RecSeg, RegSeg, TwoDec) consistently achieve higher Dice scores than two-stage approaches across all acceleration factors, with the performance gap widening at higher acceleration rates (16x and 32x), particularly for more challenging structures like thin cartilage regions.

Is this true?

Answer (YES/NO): NO